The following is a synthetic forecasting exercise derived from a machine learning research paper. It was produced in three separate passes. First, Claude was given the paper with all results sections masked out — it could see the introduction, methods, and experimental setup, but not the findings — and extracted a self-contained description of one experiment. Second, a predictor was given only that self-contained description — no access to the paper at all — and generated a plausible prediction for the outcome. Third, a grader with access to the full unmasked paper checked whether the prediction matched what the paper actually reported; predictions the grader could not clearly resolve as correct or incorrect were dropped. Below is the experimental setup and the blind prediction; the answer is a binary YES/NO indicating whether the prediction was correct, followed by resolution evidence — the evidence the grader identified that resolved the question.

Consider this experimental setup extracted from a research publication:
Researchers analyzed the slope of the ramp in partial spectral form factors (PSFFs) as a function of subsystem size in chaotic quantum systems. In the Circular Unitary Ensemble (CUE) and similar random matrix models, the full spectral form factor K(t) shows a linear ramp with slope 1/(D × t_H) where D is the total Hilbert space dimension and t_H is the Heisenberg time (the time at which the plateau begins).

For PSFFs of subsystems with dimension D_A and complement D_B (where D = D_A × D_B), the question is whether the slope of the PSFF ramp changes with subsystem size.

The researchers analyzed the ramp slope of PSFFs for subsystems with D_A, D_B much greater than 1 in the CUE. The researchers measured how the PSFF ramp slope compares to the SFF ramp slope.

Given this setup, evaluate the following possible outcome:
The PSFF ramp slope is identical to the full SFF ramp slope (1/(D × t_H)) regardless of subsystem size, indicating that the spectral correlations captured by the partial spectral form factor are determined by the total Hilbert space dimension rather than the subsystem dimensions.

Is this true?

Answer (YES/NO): YES